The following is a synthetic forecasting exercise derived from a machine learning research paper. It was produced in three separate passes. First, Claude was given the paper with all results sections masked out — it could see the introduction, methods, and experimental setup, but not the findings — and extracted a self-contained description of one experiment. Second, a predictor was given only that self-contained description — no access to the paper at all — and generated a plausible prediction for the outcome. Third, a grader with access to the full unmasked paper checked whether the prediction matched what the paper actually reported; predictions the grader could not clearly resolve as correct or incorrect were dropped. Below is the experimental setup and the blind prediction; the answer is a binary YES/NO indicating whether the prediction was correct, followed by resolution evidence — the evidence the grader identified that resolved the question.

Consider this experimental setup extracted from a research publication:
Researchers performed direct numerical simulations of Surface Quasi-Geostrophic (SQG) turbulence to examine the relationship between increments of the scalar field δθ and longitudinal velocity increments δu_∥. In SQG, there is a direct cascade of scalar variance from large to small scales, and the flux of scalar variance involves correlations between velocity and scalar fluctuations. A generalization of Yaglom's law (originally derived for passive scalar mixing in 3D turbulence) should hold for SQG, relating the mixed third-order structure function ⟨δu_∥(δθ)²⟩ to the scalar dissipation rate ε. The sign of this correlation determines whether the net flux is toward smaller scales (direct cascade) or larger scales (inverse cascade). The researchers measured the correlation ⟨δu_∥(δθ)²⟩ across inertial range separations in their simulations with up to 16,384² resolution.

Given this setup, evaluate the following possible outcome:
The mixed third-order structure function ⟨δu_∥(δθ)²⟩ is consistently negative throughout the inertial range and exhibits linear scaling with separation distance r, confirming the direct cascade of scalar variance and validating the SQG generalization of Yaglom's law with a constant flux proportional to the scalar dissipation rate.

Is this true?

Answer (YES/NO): YES